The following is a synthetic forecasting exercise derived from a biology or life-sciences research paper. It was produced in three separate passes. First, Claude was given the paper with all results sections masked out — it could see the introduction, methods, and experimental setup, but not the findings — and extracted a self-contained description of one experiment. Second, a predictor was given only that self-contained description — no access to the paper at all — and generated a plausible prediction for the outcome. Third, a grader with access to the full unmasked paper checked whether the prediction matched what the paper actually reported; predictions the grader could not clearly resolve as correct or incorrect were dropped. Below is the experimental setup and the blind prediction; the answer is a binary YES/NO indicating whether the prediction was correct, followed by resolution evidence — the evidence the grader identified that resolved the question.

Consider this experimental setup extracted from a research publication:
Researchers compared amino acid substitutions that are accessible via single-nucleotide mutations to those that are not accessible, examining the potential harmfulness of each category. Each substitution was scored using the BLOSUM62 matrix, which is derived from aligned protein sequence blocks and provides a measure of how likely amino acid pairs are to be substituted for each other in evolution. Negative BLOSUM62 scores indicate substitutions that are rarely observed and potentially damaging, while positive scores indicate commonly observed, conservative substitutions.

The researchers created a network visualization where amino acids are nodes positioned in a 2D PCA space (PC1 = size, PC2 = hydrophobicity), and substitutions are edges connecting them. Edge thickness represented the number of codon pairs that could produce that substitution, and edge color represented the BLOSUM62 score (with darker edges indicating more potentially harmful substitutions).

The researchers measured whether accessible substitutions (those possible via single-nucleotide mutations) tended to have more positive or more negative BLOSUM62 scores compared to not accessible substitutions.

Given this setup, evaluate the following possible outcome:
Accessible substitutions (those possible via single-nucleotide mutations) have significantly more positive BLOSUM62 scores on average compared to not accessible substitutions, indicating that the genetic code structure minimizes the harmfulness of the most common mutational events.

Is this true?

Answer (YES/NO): YES